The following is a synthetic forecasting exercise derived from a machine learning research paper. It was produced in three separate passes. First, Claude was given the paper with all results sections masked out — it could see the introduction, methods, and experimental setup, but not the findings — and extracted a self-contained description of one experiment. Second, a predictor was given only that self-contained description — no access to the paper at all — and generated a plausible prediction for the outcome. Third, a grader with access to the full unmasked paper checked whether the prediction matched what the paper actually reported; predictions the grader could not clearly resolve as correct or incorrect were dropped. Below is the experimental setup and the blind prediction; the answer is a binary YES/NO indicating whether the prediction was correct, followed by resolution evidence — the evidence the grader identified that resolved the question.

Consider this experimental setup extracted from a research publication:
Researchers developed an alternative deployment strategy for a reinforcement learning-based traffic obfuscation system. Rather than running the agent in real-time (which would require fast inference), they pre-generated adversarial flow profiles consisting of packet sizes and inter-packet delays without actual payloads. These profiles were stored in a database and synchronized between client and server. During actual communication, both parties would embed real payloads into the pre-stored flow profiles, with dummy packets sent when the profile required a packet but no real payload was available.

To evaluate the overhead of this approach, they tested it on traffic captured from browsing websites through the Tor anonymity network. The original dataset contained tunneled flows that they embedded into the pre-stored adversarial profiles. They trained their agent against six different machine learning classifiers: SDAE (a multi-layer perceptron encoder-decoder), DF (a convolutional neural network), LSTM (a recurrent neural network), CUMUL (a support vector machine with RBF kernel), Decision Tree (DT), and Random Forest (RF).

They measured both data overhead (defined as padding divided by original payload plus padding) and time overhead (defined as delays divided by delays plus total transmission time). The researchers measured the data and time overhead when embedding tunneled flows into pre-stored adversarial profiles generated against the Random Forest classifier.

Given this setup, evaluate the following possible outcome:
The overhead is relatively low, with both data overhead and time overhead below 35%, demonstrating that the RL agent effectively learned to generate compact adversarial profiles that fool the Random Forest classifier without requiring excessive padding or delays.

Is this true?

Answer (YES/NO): NO